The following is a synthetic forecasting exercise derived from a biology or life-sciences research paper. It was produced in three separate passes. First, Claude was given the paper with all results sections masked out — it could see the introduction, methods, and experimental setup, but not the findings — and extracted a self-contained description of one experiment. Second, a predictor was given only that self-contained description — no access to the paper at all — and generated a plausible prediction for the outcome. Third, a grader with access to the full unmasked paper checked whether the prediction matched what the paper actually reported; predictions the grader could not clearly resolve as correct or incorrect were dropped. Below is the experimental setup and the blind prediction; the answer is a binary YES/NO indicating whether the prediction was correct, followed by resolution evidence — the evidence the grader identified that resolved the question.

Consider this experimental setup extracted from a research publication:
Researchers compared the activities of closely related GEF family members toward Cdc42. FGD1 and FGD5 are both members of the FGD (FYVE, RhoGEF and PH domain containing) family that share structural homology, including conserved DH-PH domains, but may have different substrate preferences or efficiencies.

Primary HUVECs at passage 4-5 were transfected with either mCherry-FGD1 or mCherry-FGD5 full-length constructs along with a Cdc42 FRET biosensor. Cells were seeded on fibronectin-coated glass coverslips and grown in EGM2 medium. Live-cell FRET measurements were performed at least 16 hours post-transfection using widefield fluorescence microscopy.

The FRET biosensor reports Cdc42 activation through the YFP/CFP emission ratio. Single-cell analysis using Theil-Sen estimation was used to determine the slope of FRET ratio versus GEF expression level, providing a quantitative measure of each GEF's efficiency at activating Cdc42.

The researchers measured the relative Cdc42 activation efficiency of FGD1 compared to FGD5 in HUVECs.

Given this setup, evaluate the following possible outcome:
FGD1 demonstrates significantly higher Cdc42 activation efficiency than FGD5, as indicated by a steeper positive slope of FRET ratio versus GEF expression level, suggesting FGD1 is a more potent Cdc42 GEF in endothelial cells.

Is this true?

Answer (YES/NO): YES